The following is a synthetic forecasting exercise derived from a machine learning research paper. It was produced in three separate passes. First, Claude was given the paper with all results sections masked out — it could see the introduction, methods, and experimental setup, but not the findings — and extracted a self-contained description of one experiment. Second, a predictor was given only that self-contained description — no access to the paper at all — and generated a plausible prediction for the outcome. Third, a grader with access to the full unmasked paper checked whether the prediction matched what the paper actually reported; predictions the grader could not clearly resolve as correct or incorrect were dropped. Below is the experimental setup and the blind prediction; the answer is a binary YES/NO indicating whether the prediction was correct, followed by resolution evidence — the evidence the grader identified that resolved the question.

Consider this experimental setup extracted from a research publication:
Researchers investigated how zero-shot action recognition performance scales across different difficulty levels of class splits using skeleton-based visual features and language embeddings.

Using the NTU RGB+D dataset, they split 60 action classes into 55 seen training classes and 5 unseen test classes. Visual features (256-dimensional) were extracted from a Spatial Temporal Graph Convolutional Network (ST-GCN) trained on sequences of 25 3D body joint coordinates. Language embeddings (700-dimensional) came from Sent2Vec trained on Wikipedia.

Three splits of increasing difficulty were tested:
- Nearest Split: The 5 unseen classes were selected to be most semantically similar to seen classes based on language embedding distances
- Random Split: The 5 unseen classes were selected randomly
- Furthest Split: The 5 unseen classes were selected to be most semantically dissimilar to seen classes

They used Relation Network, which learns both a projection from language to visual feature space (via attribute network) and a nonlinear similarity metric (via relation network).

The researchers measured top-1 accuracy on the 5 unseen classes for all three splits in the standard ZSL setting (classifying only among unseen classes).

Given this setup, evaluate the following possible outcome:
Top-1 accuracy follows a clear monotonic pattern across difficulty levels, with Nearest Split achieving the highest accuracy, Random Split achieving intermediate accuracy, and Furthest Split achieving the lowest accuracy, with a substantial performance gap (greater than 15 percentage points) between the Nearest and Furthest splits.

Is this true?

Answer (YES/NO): YES